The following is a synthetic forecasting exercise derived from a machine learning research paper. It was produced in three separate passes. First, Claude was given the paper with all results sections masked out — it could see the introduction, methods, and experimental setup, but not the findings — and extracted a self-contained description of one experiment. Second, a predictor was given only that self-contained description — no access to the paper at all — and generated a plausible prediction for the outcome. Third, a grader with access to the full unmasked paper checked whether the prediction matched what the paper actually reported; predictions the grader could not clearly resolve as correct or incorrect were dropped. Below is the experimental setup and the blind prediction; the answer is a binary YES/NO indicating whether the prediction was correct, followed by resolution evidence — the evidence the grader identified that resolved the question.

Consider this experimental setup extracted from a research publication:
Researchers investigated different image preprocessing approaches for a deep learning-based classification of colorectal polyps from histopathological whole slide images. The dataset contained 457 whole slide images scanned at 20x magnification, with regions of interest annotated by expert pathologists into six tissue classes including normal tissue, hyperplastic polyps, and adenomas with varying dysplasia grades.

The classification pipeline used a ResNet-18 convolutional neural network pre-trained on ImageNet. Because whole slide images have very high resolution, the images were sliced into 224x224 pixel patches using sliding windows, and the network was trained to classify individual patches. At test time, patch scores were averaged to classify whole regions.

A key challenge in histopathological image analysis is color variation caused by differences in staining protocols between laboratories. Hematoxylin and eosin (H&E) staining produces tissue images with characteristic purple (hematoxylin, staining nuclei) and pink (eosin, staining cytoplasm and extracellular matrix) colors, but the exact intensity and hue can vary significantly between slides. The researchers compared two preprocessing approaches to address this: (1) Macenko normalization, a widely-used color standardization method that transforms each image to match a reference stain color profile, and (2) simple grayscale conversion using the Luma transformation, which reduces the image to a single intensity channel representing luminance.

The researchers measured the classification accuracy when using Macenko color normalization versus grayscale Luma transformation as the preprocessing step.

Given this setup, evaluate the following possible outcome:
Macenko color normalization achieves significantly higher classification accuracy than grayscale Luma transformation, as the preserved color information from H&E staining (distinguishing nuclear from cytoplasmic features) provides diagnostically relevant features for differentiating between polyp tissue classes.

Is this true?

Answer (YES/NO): NO